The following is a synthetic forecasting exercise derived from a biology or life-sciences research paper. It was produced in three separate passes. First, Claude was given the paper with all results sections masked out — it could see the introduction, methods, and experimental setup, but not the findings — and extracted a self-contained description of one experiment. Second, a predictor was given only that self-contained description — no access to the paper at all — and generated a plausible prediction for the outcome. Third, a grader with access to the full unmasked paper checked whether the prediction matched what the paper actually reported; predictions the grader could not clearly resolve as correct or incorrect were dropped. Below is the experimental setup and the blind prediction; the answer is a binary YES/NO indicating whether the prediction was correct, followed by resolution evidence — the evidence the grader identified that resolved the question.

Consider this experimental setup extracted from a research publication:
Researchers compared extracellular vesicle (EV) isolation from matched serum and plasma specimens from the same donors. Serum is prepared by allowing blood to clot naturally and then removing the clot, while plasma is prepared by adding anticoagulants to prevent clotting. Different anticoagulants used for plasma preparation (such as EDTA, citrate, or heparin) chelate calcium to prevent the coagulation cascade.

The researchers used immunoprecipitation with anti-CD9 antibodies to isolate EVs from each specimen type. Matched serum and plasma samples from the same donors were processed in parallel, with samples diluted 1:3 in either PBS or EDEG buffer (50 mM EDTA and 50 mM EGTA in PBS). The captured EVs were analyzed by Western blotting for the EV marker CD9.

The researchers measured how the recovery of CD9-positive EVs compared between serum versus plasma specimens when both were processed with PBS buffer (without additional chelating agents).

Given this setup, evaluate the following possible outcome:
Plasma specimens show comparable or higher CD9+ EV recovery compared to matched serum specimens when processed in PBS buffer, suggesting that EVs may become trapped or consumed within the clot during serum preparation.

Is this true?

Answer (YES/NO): YES